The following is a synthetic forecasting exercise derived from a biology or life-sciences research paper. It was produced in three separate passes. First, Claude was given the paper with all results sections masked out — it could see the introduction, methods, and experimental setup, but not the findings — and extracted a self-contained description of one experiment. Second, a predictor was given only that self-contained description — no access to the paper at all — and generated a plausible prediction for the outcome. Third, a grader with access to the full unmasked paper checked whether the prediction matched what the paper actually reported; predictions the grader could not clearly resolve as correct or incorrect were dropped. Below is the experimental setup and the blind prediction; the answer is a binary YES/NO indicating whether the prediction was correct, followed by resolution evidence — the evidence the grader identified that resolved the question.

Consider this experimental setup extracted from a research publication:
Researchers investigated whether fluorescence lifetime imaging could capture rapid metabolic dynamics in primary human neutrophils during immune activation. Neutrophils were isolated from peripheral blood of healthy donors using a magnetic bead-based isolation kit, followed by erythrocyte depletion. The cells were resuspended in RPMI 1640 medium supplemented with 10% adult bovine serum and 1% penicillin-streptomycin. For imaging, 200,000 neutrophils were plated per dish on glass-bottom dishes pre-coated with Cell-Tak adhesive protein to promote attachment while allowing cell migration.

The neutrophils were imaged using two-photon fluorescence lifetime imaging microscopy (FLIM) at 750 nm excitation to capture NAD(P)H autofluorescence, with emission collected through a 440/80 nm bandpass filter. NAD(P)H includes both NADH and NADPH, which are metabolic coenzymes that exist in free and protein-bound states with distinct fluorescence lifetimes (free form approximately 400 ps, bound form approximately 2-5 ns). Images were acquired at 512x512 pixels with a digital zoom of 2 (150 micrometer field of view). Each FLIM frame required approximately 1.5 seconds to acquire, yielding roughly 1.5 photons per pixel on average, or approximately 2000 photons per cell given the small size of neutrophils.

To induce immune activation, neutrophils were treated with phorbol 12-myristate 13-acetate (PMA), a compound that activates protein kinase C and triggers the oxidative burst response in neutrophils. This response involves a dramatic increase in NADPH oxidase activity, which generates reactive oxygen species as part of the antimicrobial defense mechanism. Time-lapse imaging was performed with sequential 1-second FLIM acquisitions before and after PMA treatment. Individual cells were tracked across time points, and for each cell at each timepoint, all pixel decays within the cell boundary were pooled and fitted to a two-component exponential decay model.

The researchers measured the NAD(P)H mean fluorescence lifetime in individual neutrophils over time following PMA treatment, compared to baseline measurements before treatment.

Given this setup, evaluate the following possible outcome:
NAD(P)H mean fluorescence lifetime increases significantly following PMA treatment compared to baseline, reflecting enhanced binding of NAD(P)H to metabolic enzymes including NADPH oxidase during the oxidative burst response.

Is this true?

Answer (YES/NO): NO